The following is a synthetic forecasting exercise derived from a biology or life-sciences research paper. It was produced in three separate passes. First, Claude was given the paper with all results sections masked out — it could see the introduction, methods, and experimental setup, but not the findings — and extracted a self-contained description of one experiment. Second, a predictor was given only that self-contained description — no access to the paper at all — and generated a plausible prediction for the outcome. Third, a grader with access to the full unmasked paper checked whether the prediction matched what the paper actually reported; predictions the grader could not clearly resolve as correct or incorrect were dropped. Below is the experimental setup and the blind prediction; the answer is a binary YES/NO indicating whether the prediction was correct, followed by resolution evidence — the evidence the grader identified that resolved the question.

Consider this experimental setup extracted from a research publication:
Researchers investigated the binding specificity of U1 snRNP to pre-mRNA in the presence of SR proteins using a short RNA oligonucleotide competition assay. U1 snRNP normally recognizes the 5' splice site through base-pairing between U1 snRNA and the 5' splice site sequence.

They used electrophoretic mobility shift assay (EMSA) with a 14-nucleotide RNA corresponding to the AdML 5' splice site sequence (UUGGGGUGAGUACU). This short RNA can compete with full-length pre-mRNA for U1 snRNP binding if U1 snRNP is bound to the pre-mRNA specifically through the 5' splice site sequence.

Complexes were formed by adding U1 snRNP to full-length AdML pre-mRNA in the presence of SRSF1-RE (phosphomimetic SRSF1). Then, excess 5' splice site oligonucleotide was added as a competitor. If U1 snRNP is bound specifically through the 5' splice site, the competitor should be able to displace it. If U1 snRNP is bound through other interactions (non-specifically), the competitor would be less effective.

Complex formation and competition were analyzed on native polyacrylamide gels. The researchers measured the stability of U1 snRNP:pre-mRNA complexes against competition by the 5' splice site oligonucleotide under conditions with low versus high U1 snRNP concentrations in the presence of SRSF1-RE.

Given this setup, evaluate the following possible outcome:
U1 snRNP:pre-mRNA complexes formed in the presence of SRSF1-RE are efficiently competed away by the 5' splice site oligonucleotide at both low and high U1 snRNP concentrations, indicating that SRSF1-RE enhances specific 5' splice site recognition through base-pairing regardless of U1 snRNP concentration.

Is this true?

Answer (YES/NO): NO